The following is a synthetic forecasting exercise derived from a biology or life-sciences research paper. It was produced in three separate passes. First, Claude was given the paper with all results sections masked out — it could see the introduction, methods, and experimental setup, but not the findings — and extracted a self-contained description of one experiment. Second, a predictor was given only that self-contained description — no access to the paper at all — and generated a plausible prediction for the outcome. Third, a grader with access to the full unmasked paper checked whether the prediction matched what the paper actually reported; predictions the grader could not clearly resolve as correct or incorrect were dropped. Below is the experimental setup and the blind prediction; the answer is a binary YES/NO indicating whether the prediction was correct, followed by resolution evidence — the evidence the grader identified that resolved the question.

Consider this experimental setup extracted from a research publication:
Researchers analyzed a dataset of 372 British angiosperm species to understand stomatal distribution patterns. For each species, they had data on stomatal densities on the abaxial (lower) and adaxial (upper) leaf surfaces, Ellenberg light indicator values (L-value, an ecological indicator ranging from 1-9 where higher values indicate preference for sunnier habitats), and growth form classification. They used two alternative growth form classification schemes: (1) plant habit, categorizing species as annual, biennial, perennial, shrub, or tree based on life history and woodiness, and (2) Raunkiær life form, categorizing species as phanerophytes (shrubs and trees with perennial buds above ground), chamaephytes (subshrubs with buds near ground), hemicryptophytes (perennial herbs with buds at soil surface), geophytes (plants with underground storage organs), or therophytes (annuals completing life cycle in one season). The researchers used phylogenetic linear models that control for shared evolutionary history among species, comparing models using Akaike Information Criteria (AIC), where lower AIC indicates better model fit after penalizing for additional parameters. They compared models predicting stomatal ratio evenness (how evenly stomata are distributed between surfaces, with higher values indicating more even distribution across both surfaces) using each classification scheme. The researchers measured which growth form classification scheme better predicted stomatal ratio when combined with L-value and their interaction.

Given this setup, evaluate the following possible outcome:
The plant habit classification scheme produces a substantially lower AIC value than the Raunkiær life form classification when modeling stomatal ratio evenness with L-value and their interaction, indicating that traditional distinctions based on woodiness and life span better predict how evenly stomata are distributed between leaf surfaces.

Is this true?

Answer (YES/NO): NO